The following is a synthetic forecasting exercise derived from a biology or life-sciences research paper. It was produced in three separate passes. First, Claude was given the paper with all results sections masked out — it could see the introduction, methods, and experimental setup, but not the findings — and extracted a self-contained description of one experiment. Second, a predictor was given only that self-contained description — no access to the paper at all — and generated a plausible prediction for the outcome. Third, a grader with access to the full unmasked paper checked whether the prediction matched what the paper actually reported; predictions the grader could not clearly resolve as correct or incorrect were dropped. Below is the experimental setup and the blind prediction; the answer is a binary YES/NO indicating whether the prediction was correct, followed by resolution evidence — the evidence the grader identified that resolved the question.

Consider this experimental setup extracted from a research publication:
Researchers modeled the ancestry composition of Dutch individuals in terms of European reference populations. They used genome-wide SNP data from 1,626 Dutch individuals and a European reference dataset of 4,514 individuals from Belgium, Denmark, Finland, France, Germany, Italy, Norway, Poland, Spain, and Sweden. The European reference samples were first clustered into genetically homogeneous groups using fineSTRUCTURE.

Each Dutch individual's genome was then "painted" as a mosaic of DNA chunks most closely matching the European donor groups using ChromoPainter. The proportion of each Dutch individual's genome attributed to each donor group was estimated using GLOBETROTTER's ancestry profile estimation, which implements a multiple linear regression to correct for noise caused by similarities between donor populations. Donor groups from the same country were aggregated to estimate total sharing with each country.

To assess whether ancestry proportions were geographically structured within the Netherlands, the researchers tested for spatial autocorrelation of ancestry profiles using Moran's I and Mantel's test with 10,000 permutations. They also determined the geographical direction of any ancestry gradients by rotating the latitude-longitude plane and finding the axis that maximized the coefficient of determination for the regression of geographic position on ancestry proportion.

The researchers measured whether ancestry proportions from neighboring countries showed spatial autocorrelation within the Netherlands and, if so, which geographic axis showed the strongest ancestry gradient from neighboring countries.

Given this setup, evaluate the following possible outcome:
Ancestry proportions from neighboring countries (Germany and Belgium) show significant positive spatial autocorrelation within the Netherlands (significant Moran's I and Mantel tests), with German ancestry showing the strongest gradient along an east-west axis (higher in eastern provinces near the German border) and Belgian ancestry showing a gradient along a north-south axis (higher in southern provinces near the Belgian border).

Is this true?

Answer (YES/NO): NO